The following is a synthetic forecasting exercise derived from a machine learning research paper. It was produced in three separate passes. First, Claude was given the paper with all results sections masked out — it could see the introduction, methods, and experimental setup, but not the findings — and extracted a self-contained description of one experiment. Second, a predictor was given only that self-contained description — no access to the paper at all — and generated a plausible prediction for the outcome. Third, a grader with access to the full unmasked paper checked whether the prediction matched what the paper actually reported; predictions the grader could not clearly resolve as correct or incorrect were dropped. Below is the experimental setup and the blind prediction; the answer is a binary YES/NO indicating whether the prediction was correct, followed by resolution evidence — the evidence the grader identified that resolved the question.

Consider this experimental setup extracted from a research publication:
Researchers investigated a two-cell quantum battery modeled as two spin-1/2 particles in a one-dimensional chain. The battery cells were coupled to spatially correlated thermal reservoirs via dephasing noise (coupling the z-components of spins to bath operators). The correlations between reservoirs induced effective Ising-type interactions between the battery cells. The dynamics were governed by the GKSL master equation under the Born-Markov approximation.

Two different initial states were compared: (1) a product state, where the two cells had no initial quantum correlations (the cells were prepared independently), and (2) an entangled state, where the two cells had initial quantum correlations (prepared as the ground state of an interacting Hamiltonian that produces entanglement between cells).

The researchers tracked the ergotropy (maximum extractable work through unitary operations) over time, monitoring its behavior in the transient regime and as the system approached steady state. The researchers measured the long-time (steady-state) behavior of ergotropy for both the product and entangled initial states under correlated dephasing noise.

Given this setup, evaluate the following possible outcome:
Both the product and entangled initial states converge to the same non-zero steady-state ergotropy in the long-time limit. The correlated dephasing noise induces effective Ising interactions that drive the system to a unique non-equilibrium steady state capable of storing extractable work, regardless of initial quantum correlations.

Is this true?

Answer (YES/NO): NO